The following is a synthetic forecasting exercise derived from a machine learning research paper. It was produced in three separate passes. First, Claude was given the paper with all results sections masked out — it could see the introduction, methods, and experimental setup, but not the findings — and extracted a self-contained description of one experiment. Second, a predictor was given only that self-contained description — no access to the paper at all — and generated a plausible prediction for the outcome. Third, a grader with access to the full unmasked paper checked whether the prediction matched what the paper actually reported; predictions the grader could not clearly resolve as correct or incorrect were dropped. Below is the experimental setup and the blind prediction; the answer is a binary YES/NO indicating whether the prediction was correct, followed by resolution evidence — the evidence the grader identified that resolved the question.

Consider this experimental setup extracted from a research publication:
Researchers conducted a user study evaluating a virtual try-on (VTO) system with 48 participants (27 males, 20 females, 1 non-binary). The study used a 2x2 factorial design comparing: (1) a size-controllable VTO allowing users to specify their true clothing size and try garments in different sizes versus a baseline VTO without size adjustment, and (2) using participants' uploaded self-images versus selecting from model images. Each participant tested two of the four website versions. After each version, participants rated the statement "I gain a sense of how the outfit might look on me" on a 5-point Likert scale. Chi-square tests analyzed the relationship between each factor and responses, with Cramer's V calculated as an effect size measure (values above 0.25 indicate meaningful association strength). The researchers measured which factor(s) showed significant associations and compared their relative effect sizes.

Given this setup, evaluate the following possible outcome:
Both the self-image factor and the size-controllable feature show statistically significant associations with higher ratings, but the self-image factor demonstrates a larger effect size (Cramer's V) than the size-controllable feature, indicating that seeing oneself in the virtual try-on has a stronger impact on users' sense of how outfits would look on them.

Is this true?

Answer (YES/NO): NO